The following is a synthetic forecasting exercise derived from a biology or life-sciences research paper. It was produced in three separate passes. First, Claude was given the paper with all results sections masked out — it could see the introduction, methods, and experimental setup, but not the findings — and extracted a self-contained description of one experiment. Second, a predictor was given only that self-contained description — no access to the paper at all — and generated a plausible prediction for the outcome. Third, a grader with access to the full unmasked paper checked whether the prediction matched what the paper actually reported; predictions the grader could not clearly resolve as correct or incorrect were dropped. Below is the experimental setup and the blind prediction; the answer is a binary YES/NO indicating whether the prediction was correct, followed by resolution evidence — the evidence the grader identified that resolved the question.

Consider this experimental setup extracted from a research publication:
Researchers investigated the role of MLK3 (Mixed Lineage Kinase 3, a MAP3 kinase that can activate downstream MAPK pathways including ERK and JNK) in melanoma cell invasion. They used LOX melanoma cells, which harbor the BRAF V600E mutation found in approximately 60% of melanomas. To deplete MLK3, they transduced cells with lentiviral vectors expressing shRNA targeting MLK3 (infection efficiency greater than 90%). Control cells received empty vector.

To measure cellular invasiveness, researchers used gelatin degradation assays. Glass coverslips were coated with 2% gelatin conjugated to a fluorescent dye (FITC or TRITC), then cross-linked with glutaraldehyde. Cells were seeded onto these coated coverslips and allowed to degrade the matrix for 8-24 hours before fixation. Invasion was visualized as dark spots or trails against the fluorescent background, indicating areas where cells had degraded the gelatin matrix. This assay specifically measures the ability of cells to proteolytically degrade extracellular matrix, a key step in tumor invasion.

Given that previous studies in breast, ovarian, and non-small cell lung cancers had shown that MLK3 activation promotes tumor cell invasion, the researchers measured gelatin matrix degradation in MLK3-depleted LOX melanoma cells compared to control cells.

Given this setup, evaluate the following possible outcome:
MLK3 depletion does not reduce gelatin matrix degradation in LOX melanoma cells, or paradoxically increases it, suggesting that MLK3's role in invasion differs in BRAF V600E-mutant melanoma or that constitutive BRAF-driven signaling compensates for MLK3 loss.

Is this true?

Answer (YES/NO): YES